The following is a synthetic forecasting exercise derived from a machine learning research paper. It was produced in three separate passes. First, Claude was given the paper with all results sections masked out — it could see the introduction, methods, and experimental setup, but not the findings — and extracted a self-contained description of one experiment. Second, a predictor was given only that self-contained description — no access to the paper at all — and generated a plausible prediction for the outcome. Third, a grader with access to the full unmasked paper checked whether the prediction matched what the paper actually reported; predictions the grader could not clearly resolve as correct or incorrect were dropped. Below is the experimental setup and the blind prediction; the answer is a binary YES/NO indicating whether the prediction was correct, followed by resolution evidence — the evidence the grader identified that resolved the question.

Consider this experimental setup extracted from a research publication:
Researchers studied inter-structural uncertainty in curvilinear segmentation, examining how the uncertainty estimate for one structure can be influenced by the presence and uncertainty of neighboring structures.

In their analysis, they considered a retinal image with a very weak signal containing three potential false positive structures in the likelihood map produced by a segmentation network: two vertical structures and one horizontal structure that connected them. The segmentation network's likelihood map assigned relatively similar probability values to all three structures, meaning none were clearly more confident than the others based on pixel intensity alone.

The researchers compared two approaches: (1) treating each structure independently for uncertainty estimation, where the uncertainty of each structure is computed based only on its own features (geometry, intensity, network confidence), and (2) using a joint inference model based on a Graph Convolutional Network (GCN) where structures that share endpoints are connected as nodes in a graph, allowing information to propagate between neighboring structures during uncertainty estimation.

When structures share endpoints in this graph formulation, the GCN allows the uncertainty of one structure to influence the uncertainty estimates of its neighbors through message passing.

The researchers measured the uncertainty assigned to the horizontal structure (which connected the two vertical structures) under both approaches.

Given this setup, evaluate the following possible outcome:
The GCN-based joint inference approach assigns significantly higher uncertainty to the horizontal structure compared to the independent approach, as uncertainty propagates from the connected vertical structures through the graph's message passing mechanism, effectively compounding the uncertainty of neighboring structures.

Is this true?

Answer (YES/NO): YES